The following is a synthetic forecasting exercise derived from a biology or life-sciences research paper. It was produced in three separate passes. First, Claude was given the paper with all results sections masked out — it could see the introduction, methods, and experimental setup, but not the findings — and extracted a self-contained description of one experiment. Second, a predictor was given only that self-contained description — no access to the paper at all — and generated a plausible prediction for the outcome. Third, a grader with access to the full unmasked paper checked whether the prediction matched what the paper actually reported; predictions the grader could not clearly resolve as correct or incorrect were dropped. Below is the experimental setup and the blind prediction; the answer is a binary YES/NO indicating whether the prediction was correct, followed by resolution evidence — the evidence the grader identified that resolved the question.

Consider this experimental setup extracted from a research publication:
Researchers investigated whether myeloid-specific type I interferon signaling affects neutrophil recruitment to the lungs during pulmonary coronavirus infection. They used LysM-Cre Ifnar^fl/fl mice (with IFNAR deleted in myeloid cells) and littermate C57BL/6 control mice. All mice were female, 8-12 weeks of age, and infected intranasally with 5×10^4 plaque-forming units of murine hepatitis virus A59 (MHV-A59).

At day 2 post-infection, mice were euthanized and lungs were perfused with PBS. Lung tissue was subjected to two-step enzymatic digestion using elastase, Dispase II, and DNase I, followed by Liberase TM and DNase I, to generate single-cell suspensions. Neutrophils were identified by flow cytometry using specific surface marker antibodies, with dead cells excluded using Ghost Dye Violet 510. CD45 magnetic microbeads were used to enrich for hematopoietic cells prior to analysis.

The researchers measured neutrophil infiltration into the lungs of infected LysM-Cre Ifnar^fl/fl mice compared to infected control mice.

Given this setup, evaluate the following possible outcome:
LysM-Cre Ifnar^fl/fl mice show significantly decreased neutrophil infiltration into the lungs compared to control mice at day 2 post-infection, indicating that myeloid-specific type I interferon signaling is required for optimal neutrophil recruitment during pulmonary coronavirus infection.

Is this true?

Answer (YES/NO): NO